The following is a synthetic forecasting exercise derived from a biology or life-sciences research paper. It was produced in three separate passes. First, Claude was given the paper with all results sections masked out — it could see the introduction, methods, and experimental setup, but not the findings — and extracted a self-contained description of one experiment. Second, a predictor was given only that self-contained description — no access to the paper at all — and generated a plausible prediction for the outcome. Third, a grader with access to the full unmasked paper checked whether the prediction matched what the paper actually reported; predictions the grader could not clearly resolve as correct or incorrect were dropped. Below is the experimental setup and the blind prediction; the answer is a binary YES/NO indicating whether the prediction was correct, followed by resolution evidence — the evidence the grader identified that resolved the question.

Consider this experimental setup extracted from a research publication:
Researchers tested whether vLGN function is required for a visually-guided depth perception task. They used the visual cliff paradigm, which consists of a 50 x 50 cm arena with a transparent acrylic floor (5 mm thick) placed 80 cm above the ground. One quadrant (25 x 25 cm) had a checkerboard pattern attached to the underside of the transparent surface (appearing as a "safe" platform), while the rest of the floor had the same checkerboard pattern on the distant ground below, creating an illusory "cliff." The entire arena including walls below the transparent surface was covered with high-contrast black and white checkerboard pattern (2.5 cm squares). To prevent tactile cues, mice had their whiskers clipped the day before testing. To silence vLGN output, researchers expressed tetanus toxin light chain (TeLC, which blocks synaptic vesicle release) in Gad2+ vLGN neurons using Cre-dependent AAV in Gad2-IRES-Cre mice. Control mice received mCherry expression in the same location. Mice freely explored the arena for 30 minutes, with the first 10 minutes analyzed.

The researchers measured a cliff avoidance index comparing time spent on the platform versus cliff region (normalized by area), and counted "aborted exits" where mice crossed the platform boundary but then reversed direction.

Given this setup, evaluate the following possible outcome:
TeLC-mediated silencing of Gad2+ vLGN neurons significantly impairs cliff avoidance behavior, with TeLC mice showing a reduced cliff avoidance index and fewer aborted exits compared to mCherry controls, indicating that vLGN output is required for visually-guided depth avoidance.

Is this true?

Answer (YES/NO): YES